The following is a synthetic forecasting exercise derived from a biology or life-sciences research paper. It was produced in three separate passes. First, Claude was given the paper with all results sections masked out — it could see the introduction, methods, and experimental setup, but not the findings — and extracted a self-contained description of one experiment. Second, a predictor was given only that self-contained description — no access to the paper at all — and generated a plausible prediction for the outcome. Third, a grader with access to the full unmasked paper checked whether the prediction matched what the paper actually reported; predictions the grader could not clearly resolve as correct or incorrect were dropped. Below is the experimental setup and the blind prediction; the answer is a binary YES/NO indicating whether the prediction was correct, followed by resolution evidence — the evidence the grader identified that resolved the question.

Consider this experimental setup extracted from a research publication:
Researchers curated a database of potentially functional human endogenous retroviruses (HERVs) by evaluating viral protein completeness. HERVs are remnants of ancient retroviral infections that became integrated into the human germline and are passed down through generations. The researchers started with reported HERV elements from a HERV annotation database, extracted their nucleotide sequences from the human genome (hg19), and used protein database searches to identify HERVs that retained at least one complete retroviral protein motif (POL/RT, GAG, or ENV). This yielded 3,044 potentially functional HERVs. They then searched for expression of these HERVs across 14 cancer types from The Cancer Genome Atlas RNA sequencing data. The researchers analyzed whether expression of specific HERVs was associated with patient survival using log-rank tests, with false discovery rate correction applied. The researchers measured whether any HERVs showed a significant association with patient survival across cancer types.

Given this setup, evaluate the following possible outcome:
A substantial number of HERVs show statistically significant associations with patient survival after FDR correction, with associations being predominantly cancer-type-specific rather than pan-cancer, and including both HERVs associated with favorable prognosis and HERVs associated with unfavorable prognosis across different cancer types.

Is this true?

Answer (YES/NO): NO